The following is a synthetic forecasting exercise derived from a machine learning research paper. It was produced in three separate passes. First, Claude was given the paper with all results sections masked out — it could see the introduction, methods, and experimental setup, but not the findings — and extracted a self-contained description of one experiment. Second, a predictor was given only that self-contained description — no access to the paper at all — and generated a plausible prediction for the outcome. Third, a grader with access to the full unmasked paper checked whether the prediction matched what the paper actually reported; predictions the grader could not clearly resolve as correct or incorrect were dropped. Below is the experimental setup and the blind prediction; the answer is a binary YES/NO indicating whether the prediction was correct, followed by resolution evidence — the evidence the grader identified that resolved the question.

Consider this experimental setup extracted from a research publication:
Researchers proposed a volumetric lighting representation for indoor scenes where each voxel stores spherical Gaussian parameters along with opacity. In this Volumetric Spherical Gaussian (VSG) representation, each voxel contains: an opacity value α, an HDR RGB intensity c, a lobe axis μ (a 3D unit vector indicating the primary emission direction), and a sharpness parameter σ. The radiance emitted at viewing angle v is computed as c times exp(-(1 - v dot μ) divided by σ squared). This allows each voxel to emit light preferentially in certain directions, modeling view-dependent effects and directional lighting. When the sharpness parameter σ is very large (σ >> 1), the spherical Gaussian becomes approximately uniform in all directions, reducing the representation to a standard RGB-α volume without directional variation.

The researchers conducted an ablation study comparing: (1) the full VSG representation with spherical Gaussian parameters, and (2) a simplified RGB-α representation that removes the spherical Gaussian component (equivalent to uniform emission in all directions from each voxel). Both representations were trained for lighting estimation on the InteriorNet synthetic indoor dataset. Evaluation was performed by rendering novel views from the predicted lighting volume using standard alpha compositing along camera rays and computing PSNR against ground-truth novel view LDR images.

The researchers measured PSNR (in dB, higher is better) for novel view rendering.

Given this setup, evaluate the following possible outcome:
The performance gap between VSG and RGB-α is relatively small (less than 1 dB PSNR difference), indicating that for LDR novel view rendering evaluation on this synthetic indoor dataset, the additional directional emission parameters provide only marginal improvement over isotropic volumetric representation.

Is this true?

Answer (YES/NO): YES